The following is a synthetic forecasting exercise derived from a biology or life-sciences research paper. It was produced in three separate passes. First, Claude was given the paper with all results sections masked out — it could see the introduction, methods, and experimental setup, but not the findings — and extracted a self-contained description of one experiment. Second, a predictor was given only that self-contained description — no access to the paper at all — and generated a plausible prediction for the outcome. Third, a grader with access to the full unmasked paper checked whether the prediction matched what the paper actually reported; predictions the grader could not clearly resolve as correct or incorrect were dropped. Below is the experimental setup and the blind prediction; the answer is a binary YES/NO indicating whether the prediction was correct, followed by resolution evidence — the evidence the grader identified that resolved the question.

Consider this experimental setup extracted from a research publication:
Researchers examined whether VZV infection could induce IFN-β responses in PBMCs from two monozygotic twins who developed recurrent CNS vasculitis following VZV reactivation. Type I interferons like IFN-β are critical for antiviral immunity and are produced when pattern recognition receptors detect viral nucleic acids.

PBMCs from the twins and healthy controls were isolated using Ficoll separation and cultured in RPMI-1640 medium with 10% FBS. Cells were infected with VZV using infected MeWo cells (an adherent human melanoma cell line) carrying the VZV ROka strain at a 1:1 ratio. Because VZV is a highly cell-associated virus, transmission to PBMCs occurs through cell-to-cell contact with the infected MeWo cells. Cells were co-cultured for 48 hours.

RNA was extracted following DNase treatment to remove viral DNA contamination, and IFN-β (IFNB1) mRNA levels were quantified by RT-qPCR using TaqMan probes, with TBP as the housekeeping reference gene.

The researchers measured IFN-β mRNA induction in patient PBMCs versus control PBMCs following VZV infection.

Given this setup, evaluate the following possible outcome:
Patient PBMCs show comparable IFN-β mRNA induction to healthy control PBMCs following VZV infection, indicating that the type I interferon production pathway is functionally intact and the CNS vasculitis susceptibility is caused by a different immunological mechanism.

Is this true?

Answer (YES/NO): YES